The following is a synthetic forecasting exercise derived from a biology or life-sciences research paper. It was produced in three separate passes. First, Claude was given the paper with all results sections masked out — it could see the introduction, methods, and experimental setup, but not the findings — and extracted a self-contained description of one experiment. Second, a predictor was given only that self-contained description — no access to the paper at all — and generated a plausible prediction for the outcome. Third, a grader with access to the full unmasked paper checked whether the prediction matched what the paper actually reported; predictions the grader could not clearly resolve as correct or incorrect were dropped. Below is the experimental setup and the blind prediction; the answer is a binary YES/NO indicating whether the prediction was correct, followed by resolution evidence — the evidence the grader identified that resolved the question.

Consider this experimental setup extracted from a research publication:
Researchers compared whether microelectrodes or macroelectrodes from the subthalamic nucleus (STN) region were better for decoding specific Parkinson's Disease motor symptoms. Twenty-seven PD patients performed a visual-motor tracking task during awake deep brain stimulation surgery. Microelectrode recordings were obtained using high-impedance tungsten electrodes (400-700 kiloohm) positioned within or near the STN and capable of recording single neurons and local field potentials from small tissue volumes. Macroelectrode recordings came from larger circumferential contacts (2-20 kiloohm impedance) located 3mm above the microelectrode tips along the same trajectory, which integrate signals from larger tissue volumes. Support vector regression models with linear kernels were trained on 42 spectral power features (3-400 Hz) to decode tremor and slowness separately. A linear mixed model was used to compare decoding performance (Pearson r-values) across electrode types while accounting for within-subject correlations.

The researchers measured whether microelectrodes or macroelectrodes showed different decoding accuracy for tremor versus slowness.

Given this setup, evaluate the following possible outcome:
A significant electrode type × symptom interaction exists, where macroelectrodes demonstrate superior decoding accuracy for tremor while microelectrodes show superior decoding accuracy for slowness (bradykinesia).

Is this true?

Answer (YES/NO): NO